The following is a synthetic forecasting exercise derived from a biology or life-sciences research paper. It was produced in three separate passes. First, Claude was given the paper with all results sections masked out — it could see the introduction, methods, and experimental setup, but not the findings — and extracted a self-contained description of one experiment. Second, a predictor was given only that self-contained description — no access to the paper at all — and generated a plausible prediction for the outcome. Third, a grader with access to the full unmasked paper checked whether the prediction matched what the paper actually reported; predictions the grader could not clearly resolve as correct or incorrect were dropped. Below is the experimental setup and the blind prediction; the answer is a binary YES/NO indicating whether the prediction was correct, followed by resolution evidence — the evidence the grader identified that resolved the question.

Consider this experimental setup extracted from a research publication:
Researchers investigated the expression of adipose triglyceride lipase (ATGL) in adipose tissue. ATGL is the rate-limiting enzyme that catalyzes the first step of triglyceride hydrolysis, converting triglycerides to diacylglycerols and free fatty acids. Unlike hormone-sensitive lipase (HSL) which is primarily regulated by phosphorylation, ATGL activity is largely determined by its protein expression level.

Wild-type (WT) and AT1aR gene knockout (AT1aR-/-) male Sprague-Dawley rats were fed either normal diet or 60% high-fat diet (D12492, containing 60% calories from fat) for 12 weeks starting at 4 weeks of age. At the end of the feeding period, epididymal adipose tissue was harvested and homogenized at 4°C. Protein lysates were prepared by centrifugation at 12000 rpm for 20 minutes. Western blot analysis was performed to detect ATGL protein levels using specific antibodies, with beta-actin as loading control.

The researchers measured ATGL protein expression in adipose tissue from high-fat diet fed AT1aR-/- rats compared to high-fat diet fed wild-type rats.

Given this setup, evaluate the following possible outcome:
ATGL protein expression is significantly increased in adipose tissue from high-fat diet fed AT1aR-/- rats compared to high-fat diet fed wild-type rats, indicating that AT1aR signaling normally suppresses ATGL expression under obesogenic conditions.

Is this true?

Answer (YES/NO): YES